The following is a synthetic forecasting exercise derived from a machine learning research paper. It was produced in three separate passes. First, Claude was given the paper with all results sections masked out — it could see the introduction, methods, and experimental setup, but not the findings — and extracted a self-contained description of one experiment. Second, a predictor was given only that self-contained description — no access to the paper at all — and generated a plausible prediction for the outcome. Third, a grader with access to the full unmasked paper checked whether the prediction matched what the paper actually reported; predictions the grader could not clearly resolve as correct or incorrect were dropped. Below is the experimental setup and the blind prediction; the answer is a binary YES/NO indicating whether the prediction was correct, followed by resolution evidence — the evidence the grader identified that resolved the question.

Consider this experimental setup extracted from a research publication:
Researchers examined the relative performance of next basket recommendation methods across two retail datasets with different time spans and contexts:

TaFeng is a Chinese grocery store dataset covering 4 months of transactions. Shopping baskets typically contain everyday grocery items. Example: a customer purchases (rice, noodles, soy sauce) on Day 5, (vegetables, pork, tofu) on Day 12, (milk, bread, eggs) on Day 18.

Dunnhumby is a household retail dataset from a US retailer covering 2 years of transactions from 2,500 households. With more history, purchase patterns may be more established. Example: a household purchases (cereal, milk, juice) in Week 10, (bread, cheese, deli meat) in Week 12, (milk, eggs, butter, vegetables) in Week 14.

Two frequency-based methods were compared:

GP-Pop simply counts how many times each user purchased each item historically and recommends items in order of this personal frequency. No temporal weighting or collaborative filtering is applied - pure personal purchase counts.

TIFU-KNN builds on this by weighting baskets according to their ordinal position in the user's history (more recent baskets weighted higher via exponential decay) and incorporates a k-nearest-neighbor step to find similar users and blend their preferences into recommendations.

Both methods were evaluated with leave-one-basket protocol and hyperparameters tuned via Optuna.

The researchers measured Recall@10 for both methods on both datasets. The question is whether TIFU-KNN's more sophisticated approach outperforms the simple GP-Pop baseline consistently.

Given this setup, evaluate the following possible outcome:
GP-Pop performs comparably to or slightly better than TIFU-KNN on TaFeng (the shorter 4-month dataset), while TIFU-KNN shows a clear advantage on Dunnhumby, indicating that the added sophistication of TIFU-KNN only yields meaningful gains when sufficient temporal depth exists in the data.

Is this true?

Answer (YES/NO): NO